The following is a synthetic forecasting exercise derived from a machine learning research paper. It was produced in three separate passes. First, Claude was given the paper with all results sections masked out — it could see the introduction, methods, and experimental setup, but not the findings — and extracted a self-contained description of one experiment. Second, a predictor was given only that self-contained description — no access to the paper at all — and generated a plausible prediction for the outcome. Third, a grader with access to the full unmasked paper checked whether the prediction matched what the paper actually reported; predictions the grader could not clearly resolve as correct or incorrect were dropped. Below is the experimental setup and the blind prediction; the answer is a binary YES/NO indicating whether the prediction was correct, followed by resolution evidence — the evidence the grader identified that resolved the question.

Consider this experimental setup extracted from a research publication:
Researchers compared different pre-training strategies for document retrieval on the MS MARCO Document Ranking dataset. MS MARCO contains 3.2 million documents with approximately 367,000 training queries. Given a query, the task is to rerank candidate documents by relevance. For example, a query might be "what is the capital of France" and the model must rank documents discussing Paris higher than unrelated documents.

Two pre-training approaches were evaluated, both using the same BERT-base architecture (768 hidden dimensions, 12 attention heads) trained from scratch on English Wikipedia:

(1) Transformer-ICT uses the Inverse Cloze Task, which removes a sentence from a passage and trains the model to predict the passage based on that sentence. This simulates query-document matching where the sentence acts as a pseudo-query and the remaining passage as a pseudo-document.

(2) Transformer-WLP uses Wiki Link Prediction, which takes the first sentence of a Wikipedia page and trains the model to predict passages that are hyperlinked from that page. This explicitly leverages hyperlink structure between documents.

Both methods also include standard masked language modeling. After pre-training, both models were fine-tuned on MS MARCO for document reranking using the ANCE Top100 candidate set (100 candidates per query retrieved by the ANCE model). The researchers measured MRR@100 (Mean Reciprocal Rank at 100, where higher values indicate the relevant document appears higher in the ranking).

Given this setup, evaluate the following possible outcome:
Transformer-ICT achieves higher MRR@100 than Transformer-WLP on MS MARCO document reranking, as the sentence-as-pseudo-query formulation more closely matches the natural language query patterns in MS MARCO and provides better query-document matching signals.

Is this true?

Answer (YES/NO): YES